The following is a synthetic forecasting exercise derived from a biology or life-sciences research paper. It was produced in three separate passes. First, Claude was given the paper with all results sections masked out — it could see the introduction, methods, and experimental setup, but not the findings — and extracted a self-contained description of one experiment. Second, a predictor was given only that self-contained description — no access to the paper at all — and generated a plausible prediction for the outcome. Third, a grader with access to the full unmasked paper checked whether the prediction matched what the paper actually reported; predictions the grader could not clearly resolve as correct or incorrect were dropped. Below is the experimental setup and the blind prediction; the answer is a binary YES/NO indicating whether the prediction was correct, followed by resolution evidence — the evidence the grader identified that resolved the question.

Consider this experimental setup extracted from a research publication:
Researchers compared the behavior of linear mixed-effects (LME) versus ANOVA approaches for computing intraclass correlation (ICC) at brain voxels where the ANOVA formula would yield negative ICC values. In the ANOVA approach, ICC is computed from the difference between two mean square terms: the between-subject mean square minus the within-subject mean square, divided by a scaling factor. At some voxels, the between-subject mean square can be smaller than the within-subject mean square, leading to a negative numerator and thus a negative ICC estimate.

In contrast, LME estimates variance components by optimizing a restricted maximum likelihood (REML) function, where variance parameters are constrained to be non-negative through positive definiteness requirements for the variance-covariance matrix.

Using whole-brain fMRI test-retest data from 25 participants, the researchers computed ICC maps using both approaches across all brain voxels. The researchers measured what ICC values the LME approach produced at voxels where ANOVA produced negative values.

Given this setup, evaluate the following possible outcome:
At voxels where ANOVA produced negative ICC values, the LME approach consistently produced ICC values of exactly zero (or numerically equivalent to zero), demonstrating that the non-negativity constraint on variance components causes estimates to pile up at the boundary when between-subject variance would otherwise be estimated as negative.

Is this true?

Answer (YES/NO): YES